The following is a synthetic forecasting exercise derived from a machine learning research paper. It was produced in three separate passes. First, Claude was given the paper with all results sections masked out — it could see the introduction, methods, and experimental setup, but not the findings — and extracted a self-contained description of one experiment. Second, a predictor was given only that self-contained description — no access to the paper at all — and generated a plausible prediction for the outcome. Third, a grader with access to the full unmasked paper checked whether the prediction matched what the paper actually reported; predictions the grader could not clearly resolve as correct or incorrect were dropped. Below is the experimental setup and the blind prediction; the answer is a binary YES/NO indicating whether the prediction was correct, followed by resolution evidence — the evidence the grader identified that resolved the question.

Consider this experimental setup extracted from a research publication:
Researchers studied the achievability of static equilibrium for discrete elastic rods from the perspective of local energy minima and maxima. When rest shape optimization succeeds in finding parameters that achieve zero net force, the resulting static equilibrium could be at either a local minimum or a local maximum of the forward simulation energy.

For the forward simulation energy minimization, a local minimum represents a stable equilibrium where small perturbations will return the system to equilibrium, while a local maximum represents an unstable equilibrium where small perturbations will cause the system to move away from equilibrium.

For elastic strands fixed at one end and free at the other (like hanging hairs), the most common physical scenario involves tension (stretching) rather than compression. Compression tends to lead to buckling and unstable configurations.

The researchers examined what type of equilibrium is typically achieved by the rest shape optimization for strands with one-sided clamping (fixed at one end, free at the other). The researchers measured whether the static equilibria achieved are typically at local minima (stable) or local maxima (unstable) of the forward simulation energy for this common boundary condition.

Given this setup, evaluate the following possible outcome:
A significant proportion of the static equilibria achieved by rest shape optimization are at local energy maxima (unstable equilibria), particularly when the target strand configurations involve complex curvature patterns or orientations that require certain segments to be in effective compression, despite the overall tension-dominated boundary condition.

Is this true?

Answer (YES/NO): NO